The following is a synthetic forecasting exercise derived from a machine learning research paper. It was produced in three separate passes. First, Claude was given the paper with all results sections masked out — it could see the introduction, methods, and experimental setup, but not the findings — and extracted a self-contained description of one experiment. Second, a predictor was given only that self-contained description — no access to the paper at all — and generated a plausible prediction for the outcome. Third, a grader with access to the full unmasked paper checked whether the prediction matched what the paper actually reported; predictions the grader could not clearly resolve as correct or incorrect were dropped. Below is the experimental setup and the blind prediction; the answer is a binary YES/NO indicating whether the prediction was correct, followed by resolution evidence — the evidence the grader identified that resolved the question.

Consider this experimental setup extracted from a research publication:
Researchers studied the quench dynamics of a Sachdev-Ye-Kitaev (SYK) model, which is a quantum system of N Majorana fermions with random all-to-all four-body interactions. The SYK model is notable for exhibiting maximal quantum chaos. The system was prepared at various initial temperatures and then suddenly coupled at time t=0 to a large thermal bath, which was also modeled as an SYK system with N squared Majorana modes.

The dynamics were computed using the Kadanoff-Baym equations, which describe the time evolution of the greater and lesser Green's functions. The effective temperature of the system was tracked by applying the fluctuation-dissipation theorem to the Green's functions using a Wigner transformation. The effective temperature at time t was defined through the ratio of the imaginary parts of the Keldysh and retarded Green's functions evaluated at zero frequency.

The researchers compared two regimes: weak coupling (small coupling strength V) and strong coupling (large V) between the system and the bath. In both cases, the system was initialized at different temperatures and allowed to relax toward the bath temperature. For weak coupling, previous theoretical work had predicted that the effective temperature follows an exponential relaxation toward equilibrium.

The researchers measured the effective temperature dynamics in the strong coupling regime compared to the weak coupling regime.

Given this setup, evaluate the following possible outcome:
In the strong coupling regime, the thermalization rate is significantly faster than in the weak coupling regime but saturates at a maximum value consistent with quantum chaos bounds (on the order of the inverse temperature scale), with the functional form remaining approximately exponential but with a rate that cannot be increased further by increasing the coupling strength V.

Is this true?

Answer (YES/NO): NO